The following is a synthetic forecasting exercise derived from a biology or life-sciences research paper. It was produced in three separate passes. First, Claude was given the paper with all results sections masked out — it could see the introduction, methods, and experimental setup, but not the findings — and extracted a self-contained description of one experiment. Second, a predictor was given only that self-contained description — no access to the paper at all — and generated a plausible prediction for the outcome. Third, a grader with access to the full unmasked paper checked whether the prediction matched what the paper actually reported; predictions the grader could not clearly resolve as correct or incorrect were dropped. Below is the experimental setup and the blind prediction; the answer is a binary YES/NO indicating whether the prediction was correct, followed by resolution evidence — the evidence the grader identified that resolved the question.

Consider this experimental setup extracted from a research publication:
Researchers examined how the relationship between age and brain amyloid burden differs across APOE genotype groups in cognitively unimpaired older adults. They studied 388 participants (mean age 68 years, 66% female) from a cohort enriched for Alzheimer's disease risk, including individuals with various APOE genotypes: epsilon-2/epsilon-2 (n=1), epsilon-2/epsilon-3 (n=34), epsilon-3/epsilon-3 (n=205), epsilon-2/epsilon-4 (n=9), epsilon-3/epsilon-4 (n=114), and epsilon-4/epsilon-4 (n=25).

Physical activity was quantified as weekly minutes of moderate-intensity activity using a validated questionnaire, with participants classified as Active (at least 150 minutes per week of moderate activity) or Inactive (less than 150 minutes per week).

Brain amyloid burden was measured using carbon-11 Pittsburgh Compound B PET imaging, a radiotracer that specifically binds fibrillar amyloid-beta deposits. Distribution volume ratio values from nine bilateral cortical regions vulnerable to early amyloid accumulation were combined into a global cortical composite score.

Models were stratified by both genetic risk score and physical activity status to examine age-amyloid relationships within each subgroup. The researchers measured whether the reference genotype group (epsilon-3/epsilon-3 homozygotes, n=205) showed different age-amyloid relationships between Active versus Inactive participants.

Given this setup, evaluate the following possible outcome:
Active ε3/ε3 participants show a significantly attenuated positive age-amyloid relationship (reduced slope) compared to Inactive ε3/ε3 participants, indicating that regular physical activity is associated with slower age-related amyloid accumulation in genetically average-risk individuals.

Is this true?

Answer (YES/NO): NO